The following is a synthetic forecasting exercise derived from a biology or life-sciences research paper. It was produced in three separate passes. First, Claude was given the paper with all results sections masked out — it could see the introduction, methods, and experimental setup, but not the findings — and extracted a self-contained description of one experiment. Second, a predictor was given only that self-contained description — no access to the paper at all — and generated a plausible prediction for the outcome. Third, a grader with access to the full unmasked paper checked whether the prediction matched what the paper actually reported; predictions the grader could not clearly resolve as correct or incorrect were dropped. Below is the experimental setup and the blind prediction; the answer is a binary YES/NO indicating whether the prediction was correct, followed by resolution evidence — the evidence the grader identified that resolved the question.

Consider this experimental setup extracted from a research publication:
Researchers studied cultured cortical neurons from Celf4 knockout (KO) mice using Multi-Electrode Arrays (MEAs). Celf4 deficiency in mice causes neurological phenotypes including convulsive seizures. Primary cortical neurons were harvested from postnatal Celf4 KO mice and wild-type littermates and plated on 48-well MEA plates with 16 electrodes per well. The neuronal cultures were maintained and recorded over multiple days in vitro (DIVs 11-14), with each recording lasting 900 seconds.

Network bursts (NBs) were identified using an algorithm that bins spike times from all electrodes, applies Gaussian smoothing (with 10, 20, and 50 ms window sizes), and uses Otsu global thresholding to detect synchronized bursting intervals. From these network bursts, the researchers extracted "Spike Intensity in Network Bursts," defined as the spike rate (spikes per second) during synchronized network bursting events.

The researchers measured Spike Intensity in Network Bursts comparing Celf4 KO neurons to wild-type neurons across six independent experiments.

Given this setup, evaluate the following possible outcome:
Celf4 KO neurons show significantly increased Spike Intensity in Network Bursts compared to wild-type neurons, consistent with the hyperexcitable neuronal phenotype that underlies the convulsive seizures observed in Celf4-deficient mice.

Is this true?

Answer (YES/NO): YES